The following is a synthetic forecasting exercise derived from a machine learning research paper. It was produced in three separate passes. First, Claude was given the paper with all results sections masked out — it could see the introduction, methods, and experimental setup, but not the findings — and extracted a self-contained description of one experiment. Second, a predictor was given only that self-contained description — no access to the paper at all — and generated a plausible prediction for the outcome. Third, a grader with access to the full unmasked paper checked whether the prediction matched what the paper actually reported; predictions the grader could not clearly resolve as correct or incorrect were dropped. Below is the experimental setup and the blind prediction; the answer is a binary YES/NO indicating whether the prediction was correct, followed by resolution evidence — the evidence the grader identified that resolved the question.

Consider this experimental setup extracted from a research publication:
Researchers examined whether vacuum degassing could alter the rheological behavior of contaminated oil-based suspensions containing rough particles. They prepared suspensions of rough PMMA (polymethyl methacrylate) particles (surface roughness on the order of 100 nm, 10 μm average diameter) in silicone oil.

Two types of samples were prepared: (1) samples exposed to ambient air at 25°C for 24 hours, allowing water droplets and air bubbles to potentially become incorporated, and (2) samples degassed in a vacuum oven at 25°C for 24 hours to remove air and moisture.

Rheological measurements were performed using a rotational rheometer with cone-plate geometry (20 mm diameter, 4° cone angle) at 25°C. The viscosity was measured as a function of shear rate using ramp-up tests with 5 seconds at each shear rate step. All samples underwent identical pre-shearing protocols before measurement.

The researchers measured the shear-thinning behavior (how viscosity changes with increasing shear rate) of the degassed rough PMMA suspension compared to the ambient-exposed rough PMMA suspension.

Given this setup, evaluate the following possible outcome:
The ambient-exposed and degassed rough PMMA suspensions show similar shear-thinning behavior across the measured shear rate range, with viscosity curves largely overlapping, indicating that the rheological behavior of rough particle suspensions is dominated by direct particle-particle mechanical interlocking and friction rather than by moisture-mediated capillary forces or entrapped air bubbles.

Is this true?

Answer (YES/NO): NO